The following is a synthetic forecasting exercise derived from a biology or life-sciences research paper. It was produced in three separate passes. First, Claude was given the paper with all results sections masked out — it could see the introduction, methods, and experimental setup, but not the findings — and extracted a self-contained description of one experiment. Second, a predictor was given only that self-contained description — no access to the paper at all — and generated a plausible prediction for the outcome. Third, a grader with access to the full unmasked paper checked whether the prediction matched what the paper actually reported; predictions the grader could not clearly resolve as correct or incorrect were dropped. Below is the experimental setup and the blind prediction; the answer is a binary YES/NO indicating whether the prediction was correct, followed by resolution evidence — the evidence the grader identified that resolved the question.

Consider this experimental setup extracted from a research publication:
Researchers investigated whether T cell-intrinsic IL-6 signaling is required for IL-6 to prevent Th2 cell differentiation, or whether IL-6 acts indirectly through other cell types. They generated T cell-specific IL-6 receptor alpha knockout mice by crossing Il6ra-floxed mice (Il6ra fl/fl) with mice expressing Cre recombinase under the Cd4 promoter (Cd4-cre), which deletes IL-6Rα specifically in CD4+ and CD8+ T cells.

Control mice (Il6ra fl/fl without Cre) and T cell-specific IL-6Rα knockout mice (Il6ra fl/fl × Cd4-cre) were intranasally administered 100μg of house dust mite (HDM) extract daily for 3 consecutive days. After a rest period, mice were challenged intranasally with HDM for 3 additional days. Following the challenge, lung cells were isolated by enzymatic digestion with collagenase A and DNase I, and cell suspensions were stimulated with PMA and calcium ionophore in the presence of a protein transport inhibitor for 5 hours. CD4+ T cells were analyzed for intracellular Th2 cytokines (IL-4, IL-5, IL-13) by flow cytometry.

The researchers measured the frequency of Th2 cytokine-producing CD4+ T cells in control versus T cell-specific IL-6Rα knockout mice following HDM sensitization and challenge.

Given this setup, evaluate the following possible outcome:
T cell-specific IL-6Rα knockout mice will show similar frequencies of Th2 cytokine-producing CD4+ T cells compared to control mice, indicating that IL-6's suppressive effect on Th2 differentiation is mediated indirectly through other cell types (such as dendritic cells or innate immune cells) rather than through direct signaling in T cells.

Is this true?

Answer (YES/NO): NO